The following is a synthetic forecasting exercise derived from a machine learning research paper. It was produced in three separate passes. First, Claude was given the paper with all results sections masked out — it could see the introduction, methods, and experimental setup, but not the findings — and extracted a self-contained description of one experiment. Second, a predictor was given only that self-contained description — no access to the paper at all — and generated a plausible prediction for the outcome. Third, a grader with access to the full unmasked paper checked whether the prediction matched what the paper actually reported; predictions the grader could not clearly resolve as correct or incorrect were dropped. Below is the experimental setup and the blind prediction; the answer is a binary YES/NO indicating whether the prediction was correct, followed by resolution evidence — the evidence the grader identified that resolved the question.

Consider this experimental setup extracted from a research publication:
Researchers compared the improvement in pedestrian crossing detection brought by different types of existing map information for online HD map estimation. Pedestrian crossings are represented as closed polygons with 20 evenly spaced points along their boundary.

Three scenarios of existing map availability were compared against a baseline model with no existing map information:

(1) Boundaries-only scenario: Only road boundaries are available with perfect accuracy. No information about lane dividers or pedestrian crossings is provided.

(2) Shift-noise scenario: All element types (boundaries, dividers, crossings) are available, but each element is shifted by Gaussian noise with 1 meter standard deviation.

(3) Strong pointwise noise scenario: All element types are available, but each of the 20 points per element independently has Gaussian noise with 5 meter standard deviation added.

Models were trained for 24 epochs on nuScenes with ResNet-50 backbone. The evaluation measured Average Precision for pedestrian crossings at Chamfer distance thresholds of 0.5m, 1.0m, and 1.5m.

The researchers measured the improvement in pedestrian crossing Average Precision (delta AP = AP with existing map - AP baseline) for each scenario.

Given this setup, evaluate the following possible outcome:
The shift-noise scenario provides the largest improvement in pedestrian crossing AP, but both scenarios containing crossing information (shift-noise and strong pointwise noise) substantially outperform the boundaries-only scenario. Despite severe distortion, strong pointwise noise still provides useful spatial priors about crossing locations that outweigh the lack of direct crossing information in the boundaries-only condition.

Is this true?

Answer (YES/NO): NO